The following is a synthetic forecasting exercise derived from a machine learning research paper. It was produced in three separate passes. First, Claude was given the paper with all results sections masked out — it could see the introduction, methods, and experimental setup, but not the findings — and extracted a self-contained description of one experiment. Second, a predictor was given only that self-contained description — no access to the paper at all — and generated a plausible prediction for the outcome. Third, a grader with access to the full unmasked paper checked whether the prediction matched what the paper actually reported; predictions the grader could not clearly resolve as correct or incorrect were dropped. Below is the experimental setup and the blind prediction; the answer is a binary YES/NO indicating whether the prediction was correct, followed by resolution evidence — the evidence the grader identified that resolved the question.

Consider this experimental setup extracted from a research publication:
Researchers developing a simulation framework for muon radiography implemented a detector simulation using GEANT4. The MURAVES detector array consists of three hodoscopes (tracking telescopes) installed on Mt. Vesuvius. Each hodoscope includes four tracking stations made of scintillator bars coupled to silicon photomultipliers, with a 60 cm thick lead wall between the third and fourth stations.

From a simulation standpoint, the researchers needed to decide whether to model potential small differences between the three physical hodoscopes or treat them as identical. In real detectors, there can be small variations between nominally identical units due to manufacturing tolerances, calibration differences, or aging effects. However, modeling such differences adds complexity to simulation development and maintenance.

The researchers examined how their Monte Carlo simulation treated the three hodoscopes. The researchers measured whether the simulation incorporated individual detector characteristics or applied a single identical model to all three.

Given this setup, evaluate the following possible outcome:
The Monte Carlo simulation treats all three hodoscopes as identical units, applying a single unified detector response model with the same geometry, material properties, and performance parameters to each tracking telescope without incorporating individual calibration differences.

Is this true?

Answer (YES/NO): YES